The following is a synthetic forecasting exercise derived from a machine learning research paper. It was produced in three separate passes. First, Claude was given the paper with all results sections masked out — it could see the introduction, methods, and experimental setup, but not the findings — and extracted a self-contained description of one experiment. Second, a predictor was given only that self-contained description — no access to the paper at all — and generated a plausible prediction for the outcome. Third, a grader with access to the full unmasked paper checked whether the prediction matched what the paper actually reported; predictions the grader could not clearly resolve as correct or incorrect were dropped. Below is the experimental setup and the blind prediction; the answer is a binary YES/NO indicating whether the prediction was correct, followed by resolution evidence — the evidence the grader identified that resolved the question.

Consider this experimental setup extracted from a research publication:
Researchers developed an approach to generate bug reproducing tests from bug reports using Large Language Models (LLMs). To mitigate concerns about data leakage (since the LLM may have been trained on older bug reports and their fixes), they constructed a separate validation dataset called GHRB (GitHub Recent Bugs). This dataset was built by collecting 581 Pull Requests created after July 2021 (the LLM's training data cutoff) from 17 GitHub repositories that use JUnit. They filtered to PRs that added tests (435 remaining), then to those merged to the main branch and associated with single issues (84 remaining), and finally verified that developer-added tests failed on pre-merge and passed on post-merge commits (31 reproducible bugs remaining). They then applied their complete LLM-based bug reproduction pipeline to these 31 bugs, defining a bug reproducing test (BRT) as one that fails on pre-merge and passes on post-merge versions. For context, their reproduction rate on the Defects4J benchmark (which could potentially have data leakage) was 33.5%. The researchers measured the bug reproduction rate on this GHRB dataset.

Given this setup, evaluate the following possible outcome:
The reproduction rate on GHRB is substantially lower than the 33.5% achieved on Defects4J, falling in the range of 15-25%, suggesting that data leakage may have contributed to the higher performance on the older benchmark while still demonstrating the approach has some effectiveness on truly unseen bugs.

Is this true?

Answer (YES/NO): NO